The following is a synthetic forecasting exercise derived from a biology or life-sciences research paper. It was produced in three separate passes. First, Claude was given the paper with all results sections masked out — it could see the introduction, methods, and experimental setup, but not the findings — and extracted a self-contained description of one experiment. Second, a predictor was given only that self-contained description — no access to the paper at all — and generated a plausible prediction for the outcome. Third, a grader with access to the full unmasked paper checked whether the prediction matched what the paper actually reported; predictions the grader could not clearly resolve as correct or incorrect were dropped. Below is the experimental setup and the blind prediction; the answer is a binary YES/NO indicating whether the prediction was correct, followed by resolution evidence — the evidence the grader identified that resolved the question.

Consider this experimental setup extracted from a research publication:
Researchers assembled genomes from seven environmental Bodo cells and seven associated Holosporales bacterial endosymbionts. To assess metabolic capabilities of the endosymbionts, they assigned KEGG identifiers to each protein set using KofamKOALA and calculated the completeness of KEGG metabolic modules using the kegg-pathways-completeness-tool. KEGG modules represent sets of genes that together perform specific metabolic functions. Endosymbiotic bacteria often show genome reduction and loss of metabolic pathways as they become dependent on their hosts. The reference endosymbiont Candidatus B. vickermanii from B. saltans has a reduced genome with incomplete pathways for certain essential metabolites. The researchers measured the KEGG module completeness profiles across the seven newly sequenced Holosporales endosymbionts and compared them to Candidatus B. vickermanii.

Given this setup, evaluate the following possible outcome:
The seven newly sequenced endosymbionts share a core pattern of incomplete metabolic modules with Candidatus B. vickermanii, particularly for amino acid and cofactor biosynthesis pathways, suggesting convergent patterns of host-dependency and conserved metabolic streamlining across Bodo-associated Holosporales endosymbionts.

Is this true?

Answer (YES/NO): NO